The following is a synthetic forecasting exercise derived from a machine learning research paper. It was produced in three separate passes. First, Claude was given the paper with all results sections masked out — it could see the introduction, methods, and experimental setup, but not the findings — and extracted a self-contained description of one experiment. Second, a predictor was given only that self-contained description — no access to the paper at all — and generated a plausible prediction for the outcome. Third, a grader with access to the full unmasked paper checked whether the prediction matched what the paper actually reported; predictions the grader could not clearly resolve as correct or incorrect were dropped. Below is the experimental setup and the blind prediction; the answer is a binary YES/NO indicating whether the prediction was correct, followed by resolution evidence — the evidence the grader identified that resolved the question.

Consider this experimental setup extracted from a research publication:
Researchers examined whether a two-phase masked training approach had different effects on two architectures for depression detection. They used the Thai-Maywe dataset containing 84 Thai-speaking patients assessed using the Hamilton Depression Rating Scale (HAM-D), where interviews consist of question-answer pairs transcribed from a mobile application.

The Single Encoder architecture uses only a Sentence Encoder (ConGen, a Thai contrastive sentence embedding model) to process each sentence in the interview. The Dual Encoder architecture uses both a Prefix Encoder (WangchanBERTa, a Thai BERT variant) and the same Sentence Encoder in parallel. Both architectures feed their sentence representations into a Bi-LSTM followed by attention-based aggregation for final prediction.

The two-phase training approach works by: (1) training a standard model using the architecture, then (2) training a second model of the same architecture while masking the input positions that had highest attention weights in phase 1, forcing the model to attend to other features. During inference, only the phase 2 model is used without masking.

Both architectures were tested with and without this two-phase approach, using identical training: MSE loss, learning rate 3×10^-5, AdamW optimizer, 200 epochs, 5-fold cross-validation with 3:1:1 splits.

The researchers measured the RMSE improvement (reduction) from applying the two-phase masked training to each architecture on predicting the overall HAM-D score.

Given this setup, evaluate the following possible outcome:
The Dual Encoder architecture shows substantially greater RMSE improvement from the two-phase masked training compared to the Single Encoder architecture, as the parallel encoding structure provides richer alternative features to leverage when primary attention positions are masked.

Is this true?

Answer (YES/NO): YES